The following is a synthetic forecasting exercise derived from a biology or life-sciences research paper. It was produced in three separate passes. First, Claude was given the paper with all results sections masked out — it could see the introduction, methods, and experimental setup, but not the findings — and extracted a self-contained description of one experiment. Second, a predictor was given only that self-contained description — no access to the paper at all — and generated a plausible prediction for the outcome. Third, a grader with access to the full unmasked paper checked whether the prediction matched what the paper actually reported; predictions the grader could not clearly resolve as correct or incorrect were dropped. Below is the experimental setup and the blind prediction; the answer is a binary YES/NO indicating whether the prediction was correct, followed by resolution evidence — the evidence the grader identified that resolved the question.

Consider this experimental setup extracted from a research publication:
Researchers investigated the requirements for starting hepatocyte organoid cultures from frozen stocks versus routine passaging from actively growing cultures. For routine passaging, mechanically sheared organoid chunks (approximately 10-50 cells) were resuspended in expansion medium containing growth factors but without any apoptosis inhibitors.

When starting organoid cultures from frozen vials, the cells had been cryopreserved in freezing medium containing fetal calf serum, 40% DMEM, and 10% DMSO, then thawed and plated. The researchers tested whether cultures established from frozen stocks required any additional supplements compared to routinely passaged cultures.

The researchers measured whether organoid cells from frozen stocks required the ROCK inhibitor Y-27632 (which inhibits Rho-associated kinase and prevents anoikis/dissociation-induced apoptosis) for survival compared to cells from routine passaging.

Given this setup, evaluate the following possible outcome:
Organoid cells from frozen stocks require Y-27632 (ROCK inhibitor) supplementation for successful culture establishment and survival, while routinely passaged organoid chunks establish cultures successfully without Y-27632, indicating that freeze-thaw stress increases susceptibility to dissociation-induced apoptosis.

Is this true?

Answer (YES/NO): YES